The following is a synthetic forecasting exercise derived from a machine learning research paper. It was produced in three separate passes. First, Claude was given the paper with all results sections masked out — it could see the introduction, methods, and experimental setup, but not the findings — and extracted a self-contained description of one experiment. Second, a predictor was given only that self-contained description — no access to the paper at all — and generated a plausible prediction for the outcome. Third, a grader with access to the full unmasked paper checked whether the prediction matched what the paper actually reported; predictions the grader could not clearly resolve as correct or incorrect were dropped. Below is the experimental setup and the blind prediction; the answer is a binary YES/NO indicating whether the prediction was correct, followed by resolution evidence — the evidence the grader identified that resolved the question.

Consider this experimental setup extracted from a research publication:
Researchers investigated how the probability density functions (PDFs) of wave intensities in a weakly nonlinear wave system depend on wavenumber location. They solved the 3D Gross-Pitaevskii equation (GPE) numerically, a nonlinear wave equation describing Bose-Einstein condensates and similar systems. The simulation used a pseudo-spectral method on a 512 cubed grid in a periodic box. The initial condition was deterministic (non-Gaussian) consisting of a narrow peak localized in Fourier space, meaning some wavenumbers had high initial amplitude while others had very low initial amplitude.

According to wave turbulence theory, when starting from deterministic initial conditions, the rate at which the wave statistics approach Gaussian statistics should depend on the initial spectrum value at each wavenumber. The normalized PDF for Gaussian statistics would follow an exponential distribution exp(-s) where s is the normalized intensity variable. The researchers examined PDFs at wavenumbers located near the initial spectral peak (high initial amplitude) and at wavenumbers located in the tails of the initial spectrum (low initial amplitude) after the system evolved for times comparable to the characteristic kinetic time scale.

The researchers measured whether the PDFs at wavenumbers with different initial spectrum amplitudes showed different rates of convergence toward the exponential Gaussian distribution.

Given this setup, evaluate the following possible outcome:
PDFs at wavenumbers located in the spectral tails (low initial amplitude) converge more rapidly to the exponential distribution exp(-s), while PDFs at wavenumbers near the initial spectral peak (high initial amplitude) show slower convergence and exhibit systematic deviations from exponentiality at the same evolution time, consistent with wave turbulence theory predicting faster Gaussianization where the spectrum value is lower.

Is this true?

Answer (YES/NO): YES